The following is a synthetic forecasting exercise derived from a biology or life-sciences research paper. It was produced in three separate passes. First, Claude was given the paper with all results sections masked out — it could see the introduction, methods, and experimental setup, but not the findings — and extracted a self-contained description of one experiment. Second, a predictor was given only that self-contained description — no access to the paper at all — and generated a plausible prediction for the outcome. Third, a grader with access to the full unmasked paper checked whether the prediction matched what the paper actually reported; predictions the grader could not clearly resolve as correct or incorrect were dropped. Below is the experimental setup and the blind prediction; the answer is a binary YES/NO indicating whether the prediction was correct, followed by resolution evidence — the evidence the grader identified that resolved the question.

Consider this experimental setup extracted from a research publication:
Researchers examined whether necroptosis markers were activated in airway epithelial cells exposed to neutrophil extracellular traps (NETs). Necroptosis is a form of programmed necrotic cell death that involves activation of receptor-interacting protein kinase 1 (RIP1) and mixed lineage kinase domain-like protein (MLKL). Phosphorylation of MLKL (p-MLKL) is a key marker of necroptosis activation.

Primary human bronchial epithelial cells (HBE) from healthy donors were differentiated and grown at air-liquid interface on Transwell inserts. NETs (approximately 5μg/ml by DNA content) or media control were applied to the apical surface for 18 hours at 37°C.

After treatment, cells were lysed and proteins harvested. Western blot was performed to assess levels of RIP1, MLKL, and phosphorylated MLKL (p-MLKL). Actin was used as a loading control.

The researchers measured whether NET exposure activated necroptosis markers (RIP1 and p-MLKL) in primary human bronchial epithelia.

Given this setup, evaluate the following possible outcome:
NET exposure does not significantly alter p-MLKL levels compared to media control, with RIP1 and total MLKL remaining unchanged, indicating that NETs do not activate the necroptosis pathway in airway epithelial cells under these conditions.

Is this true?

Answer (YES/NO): YES